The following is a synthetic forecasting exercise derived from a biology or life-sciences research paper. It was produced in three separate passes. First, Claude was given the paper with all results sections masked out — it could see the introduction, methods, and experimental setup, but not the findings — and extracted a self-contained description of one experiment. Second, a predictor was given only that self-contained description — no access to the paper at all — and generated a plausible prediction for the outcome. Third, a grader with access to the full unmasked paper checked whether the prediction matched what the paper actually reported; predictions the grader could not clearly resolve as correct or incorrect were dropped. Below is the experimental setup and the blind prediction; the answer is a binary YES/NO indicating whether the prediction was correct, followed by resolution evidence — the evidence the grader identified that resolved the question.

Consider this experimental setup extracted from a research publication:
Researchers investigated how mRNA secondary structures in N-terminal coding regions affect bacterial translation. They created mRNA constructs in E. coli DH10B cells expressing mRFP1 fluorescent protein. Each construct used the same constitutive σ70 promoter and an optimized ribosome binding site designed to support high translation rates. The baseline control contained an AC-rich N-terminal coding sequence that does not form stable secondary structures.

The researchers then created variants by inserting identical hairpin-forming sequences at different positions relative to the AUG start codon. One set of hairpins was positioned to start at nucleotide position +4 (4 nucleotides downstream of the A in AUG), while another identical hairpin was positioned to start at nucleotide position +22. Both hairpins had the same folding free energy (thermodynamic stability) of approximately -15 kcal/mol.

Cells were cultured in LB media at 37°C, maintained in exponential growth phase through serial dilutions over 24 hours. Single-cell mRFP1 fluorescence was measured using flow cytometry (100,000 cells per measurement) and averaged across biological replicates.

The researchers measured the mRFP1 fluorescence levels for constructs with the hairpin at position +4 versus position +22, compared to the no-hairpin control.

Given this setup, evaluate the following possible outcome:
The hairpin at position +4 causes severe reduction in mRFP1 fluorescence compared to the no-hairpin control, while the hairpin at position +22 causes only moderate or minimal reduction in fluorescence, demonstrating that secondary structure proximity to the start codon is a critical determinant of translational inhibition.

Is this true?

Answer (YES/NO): NO